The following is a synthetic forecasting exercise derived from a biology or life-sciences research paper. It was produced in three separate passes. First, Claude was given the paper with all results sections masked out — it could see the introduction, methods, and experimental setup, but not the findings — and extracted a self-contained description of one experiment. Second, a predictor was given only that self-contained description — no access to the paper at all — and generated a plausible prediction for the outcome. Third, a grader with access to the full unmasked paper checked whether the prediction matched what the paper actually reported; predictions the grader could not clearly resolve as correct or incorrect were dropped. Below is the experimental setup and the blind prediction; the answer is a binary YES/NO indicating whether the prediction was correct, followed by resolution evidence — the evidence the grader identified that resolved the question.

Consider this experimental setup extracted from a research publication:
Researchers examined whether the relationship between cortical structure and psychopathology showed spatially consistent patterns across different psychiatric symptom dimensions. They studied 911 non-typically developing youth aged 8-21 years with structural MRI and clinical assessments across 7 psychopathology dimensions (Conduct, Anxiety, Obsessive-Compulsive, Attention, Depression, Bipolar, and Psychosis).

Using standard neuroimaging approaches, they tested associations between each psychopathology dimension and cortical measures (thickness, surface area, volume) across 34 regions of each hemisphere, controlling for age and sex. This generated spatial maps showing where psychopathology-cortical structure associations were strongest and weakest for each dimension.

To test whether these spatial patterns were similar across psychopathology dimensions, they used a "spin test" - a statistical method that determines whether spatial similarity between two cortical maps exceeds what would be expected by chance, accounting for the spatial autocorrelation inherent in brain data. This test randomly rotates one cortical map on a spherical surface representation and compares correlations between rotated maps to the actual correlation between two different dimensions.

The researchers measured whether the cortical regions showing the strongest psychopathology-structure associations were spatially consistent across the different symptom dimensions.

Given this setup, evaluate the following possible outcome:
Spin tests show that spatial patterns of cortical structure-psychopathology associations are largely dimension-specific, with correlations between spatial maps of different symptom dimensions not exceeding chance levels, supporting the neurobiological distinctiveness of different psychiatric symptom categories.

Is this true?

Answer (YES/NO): NO